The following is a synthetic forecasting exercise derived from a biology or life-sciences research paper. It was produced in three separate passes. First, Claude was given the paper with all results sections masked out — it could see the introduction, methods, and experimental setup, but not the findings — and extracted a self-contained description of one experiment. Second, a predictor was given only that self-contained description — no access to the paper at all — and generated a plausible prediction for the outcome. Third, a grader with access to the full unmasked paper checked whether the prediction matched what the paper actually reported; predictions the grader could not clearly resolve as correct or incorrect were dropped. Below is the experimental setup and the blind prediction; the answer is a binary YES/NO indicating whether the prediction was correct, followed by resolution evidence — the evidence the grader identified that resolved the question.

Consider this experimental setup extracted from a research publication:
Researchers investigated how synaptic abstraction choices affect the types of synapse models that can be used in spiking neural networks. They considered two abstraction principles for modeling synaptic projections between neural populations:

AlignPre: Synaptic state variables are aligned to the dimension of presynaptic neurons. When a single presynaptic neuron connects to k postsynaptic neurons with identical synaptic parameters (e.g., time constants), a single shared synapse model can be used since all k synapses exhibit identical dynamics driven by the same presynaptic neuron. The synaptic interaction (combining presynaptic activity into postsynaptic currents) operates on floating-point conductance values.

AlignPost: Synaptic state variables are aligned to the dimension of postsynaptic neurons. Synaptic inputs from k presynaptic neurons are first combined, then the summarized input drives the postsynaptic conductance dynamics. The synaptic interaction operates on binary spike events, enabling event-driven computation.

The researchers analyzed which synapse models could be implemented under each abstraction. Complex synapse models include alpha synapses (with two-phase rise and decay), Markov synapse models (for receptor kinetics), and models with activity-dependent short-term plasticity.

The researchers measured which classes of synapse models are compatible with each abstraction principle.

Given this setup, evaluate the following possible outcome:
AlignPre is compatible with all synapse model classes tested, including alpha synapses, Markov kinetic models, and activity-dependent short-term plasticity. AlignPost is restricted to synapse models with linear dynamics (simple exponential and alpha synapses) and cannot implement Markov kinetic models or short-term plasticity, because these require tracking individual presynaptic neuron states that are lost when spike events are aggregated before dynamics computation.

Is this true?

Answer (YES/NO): NO